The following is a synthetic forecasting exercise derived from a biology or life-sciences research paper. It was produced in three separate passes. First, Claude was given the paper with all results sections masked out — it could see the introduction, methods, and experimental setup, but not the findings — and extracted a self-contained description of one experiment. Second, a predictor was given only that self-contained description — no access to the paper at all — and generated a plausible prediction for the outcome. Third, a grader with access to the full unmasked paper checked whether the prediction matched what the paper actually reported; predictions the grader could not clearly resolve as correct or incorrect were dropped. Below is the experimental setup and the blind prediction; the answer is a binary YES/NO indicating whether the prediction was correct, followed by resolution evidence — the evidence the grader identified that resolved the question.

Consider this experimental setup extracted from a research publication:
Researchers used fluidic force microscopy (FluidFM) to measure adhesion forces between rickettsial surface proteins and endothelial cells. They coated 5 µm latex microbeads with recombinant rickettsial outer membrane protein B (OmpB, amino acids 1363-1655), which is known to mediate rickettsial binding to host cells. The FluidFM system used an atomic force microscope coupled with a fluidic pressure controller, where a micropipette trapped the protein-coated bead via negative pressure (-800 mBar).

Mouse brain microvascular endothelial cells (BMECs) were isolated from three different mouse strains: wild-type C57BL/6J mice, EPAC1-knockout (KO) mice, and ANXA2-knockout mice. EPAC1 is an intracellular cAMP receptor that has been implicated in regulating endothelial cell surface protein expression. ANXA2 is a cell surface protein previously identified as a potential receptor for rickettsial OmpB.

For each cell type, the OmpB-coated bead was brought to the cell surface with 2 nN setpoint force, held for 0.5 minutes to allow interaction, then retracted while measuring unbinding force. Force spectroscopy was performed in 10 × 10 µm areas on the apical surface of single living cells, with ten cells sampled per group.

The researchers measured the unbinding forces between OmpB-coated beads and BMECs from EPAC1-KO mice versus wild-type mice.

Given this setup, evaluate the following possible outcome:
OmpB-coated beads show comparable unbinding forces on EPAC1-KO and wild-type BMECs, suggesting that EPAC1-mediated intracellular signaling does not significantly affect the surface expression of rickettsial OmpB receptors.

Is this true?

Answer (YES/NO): NO